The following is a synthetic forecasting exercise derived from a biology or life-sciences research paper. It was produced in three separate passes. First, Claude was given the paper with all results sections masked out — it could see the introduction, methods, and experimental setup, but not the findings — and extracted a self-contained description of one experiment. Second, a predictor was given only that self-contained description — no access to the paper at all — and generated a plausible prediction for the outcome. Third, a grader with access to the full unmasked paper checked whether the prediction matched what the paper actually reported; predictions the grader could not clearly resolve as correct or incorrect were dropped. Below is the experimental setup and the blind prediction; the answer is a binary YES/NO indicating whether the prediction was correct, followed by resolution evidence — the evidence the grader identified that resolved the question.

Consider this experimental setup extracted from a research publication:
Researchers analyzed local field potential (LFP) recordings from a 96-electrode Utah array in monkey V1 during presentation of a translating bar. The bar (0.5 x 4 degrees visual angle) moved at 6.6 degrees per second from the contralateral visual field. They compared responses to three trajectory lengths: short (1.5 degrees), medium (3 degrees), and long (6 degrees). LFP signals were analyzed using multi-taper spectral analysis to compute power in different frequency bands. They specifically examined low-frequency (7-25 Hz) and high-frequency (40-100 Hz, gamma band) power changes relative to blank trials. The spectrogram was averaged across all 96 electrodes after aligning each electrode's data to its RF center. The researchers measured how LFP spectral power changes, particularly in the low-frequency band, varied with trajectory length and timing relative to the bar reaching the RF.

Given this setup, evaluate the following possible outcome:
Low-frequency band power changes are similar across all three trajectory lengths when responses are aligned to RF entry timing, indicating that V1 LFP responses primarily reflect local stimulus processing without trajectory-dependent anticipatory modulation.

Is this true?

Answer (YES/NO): NO